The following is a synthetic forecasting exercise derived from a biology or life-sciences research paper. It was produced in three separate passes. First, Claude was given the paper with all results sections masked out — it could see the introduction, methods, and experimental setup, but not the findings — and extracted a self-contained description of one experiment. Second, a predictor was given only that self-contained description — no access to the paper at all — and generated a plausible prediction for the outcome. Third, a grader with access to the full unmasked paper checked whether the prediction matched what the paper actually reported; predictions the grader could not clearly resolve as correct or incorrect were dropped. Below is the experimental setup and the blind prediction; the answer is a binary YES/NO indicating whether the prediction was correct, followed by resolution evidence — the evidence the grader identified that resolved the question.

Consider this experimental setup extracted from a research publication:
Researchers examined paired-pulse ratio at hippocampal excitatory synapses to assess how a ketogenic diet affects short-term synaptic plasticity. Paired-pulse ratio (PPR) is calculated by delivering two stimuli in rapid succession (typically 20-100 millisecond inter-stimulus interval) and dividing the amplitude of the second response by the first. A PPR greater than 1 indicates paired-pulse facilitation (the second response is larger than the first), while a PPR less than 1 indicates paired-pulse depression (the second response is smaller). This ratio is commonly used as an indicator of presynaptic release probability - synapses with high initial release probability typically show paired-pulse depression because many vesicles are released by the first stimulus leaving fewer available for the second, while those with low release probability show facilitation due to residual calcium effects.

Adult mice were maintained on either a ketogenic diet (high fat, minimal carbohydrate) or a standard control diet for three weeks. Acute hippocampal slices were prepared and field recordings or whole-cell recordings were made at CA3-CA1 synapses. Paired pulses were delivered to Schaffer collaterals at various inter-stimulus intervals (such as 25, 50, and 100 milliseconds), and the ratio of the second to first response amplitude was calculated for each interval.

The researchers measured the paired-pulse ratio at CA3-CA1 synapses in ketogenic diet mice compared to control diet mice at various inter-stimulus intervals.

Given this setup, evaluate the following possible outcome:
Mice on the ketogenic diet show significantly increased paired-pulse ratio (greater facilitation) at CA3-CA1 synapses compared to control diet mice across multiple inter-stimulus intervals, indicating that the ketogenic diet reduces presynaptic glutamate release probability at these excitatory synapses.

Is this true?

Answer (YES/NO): NO